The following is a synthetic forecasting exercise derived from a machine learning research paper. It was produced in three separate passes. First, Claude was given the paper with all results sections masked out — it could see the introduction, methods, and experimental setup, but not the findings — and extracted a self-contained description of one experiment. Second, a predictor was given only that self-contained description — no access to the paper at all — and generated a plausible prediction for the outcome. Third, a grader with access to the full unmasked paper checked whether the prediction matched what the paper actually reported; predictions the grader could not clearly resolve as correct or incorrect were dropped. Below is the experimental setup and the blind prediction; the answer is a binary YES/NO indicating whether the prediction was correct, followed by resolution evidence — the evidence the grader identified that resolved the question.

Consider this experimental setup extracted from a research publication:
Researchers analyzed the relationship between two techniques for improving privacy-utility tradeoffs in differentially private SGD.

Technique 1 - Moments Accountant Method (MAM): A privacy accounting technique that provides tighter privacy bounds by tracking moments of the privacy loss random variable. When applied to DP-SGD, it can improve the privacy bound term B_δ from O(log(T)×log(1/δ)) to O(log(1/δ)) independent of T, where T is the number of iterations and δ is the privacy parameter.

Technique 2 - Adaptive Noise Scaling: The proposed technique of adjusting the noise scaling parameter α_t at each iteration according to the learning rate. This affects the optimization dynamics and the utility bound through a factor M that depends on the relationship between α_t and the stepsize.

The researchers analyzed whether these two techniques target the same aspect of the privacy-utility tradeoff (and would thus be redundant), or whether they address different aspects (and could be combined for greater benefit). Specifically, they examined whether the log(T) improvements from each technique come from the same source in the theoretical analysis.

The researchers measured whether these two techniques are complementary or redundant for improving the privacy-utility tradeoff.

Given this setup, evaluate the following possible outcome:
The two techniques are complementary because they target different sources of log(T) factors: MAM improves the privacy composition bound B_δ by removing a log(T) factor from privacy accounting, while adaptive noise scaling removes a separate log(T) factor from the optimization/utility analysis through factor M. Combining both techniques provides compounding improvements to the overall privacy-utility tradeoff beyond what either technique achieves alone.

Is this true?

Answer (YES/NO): YES